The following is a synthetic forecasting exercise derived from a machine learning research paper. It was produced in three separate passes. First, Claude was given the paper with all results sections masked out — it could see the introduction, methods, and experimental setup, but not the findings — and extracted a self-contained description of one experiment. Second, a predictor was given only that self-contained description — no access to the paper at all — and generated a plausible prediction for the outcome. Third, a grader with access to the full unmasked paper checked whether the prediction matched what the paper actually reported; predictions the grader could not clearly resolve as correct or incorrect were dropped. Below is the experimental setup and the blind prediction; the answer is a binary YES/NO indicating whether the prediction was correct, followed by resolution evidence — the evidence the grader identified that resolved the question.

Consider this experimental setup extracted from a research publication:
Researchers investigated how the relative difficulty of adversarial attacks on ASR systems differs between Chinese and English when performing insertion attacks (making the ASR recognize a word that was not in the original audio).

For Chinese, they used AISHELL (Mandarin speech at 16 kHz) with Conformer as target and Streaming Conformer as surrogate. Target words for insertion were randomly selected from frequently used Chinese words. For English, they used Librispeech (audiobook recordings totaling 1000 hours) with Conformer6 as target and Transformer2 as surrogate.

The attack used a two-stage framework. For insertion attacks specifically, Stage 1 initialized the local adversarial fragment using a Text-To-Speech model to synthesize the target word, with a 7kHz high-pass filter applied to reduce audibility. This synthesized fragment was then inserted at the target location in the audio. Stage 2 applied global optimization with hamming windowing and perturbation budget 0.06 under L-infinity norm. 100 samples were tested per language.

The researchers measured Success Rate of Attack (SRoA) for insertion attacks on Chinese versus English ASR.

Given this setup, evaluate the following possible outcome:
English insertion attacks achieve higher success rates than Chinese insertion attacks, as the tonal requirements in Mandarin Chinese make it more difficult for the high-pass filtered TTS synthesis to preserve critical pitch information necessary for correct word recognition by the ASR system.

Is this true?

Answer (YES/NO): YES